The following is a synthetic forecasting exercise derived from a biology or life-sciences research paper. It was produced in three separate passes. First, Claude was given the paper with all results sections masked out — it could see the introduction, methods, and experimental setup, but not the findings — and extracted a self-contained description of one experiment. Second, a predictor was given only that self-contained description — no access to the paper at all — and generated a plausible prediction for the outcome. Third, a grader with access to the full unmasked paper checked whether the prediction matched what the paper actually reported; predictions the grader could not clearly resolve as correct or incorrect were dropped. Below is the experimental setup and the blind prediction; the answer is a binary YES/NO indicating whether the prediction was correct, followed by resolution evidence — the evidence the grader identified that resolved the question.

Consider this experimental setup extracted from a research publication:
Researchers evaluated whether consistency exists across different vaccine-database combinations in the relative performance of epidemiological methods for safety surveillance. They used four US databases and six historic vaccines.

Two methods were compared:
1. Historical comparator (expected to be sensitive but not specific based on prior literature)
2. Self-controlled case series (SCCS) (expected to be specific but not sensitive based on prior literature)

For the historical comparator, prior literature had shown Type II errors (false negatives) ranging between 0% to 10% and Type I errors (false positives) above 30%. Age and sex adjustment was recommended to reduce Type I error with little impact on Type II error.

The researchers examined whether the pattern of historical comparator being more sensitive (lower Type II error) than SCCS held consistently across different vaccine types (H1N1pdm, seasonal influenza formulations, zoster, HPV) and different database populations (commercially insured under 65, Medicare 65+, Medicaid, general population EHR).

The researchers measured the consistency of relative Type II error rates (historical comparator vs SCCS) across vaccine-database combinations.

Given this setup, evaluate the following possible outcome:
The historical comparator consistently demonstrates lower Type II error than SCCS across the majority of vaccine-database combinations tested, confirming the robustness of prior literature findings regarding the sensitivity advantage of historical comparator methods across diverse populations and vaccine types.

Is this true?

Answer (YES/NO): NO